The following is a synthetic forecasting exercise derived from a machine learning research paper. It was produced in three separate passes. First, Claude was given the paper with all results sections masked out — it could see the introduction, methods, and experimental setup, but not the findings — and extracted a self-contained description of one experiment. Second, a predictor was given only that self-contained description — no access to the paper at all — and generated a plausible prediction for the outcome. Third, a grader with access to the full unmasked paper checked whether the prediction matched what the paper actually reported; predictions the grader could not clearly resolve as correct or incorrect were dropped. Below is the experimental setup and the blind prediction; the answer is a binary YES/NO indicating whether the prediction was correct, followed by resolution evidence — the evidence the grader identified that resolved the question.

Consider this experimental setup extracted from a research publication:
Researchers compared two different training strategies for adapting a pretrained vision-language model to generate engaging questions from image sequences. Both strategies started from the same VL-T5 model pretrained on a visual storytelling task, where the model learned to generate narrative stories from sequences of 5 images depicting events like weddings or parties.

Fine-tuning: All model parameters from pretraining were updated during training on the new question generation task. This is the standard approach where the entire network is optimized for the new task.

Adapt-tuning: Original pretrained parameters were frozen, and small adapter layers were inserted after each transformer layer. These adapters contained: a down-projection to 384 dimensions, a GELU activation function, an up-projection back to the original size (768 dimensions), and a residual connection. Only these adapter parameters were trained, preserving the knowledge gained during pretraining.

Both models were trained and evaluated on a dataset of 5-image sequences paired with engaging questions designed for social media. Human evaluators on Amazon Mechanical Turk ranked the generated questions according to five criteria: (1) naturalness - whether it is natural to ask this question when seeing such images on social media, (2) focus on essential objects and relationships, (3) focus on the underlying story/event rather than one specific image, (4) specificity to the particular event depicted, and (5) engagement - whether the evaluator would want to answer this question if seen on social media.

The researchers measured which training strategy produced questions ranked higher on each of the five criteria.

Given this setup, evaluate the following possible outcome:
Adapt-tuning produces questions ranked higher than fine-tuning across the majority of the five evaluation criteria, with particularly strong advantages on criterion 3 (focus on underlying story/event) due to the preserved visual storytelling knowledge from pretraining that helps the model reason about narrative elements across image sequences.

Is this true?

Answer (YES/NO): NO